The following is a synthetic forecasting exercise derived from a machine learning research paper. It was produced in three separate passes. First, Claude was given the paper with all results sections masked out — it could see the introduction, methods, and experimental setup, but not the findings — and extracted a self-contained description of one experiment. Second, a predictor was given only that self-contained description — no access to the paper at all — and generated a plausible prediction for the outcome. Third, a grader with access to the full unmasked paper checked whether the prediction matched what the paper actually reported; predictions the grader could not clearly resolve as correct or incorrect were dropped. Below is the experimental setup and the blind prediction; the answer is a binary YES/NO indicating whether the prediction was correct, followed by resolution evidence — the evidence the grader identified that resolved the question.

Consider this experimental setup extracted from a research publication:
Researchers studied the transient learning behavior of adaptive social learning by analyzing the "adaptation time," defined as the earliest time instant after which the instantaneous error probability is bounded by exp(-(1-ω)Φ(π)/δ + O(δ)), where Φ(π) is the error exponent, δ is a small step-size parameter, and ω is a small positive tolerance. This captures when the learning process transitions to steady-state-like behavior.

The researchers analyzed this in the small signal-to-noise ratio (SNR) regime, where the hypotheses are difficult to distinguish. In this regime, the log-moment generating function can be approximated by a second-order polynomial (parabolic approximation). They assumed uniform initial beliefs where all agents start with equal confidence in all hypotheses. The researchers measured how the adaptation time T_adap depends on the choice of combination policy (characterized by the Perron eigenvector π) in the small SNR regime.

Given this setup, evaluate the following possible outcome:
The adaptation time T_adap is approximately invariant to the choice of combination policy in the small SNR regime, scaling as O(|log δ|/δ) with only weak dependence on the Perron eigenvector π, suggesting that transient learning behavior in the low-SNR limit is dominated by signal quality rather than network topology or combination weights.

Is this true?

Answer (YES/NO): NO